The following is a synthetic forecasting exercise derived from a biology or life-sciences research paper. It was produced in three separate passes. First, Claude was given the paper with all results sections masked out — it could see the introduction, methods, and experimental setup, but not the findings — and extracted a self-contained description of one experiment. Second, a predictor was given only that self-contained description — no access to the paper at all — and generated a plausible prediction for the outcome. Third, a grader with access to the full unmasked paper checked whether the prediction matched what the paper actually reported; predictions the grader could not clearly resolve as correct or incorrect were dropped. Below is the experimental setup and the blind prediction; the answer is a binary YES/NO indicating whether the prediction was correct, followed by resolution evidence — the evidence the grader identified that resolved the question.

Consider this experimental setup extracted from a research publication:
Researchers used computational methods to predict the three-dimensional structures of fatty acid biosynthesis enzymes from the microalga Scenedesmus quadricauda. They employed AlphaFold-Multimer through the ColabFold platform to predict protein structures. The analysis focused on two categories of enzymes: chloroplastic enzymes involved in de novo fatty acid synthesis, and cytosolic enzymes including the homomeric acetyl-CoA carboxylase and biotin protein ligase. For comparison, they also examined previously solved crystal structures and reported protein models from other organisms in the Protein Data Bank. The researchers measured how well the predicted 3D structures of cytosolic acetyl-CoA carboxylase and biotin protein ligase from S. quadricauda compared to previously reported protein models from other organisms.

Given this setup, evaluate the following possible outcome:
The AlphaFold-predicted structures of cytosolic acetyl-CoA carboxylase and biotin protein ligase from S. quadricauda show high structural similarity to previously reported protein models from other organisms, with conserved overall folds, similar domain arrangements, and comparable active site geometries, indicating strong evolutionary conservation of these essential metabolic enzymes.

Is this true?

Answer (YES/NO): NO